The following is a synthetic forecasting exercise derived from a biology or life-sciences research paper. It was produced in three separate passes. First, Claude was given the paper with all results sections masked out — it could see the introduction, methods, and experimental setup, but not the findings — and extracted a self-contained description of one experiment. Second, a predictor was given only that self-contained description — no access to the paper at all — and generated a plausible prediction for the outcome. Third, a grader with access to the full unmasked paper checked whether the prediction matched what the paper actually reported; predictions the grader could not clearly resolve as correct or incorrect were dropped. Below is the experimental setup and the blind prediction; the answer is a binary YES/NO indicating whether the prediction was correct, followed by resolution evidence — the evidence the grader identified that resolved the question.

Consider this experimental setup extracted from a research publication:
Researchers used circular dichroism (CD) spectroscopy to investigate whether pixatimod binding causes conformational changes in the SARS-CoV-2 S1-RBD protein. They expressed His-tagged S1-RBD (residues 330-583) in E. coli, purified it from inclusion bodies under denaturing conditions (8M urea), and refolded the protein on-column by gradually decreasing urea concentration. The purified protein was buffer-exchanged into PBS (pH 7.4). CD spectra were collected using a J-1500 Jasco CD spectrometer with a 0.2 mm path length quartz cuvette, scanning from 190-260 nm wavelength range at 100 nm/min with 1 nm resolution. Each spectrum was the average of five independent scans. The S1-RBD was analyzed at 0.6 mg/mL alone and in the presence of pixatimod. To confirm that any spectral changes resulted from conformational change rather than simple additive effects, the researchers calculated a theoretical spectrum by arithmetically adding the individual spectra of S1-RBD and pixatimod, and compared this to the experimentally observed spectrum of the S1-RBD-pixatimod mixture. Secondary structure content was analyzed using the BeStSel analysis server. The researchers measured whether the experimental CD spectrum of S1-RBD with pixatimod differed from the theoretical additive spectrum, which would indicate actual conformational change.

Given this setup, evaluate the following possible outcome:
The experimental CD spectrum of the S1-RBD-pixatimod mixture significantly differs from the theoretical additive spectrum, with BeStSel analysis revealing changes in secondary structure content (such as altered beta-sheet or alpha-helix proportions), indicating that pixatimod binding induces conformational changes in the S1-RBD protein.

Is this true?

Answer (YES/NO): YES